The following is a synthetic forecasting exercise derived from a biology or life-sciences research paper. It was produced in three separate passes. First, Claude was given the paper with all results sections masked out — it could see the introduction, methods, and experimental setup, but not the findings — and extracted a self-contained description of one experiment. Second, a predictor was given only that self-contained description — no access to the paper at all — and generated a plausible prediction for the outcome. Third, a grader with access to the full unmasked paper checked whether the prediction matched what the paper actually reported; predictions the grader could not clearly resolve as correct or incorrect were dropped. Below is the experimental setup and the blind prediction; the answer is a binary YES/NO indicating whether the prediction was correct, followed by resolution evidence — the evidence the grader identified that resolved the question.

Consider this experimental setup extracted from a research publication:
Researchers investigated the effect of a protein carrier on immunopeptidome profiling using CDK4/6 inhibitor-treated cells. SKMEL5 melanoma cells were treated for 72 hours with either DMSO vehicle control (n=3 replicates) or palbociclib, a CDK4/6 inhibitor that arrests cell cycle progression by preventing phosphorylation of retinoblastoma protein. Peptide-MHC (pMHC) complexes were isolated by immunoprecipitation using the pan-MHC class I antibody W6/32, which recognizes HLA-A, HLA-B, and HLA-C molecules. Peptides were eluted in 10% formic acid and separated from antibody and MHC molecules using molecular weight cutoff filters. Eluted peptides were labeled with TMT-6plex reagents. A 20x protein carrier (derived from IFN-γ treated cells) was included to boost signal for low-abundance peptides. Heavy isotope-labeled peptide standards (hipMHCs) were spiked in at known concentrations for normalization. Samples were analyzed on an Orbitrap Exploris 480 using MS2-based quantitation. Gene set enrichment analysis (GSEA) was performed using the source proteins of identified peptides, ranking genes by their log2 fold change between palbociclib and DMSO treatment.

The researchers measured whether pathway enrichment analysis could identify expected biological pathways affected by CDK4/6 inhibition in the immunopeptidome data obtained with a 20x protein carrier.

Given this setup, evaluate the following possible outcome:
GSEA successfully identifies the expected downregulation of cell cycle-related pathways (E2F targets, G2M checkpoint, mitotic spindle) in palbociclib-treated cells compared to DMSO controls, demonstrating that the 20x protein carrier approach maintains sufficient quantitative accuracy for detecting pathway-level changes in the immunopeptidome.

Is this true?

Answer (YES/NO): NO